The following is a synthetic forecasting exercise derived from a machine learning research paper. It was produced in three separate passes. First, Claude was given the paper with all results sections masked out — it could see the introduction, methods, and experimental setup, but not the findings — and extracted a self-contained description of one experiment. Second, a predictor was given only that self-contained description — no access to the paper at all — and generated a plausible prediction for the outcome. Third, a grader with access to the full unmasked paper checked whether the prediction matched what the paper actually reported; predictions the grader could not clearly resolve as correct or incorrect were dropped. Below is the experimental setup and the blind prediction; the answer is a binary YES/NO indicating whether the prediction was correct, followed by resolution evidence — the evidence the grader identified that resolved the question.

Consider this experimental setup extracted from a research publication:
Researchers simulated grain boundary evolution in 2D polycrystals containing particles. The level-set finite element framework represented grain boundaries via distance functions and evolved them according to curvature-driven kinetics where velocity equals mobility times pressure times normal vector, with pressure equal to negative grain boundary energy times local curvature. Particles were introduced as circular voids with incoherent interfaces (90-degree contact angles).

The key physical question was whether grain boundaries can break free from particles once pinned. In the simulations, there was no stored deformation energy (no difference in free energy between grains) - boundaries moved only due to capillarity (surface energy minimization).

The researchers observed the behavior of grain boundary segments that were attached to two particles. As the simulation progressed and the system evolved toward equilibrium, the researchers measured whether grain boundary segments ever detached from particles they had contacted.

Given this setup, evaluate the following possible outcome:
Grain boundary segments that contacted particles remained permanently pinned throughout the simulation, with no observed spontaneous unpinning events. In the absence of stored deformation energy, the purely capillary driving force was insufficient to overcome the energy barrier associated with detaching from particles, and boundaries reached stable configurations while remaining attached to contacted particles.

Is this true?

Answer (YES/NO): YES